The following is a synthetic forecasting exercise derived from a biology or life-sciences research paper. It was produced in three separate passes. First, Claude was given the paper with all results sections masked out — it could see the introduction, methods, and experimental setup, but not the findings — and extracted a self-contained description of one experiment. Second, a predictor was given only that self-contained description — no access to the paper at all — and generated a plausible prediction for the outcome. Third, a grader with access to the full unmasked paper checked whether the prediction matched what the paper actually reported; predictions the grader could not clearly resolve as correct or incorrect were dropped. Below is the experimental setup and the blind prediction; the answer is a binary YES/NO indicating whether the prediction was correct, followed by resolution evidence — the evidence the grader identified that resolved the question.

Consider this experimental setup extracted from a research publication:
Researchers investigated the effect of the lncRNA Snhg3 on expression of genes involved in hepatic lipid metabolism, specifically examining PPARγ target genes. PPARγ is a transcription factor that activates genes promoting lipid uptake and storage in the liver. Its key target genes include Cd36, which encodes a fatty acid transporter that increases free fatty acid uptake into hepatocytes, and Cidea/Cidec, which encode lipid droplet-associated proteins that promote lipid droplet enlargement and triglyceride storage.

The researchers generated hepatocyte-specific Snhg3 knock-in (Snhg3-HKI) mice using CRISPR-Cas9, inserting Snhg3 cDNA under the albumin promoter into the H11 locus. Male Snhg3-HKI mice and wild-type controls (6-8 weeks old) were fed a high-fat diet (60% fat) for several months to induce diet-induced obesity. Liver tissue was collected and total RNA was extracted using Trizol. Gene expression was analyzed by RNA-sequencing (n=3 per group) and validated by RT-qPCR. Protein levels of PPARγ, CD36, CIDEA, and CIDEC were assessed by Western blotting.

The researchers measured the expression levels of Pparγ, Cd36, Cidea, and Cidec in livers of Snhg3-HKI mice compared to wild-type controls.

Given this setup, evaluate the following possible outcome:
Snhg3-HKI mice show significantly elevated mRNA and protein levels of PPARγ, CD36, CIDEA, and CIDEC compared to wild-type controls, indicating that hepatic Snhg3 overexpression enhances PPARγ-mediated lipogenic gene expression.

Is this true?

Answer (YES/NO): YES